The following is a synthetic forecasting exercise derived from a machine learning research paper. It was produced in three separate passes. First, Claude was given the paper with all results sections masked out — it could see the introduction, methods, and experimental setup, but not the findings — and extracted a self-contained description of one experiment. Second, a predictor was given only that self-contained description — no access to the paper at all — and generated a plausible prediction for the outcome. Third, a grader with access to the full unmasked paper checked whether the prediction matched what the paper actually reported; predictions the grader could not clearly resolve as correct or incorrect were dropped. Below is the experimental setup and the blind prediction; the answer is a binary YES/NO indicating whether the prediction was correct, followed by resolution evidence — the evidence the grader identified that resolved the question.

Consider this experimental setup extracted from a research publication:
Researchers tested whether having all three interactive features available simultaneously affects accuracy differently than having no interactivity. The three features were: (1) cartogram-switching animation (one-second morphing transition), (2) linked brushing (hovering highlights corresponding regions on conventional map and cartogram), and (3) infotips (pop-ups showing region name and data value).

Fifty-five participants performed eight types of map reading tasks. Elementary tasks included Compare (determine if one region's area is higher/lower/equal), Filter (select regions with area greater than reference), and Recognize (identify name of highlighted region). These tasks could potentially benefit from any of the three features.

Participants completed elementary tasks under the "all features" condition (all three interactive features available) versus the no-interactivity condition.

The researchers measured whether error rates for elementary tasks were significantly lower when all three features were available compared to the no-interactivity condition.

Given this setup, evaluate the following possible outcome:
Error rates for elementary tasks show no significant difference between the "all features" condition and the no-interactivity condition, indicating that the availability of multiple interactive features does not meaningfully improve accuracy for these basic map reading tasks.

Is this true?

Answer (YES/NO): YES